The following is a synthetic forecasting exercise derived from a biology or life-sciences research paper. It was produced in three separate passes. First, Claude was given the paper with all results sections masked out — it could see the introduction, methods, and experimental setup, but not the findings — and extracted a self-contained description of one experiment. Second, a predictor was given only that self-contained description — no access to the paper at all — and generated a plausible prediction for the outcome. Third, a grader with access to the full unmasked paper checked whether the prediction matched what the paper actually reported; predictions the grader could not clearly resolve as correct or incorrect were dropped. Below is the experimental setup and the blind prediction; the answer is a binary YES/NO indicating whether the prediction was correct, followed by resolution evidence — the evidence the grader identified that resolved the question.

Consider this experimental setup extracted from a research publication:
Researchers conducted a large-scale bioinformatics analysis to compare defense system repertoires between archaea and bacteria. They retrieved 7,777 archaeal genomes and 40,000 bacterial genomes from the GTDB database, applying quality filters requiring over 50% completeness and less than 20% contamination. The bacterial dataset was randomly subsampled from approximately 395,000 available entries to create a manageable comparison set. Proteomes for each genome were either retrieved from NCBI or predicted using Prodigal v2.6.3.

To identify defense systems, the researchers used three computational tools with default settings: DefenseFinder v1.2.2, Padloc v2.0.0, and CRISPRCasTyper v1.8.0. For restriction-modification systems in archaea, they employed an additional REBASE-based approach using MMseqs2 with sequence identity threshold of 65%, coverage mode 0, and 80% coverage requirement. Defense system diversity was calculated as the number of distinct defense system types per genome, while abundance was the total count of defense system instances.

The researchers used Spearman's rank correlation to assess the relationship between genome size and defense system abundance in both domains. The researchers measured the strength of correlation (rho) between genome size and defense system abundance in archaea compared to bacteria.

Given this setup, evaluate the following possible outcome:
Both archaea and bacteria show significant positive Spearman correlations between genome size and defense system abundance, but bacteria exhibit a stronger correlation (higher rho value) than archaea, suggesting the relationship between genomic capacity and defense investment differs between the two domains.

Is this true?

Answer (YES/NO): YES